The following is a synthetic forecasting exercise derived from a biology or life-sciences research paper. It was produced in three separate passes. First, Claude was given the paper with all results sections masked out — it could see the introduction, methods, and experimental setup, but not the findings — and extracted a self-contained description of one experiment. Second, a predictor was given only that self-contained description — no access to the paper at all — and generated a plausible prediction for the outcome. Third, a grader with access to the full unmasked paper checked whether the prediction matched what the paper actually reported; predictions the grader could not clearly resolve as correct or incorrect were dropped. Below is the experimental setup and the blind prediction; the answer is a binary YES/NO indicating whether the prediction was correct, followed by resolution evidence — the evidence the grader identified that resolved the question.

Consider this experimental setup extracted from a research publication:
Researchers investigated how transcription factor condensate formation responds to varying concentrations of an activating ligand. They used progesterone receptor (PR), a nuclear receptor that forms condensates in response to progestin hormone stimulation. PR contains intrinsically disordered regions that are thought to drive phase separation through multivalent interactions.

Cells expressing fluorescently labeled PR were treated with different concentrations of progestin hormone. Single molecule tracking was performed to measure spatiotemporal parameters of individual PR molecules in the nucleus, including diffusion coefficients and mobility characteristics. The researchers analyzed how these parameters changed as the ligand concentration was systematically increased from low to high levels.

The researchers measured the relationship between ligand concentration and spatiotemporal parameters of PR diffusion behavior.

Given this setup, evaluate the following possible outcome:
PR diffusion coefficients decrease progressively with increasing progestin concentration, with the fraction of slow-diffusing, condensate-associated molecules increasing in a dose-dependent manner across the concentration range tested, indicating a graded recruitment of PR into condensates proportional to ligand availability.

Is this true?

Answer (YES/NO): NO